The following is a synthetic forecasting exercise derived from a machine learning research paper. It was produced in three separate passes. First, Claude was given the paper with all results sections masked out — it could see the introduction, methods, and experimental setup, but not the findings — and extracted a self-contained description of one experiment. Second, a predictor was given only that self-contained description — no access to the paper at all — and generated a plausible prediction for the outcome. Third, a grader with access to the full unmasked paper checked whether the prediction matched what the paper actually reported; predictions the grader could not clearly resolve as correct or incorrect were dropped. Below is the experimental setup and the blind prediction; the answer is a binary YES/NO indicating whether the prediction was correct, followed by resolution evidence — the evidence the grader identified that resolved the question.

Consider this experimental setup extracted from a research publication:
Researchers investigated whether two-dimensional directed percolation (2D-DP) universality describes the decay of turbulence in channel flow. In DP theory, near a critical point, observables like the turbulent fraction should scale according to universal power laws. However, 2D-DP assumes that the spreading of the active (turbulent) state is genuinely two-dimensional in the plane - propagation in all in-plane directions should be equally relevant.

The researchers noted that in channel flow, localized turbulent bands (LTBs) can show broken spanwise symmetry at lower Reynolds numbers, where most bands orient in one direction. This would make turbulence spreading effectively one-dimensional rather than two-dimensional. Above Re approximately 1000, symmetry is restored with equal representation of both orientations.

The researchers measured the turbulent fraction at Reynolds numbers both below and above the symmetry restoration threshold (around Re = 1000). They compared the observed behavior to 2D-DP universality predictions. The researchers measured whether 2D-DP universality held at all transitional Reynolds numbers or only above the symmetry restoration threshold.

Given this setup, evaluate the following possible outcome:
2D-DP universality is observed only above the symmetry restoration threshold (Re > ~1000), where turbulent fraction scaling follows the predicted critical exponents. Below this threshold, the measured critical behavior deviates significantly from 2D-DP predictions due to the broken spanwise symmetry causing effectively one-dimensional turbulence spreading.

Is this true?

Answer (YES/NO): YES